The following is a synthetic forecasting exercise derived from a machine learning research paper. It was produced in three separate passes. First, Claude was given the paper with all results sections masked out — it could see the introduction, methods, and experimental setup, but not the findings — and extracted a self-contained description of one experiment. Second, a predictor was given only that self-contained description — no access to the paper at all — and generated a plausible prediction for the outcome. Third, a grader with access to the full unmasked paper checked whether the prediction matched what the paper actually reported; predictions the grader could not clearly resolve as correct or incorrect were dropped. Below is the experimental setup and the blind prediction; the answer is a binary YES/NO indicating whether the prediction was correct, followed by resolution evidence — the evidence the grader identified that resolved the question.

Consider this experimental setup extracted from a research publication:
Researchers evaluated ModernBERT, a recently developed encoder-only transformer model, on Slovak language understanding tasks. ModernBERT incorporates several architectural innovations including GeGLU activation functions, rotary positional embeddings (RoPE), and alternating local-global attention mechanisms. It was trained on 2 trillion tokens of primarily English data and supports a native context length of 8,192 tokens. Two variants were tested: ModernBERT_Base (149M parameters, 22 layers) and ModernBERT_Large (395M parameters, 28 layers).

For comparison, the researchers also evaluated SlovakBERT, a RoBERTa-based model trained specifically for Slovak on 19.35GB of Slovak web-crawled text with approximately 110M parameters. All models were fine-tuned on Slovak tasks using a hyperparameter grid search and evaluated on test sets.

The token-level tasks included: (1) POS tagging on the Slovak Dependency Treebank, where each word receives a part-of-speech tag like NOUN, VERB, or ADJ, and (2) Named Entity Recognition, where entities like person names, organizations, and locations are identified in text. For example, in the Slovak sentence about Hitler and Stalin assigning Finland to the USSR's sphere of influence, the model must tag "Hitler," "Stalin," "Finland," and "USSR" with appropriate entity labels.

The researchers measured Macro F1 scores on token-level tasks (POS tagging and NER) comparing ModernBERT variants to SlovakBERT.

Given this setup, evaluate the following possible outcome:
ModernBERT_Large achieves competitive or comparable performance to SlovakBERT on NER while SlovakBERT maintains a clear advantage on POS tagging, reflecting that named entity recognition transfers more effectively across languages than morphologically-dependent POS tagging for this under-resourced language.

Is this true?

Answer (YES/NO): NO